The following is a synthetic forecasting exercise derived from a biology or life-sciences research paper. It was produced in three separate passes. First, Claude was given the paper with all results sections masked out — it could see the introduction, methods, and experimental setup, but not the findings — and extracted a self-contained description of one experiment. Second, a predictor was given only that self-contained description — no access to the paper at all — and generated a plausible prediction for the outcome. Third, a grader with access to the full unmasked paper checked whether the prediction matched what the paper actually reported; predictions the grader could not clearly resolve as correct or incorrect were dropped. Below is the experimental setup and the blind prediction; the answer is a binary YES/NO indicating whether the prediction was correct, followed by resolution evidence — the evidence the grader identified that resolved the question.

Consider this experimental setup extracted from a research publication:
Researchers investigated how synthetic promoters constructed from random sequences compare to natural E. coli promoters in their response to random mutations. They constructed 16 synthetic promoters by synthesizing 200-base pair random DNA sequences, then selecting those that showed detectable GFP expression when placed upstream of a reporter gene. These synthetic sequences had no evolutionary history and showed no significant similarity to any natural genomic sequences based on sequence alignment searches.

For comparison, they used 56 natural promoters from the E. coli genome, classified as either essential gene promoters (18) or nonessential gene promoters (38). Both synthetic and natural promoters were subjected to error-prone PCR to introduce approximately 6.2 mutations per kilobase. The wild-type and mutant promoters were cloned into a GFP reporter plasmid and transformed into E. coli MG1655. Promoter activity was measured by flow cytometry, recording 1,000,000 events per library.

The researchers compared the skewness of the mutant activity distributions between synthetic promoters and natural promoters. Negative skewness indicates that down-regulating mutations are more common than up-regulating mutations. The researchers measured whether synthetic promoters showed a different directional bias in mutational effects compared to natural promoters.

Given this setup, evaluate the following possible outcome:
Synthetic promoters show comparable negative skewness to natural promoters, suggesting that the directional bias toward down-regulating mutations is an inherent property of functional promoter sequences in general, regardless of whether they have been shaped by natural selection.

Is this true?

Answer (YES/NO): NO